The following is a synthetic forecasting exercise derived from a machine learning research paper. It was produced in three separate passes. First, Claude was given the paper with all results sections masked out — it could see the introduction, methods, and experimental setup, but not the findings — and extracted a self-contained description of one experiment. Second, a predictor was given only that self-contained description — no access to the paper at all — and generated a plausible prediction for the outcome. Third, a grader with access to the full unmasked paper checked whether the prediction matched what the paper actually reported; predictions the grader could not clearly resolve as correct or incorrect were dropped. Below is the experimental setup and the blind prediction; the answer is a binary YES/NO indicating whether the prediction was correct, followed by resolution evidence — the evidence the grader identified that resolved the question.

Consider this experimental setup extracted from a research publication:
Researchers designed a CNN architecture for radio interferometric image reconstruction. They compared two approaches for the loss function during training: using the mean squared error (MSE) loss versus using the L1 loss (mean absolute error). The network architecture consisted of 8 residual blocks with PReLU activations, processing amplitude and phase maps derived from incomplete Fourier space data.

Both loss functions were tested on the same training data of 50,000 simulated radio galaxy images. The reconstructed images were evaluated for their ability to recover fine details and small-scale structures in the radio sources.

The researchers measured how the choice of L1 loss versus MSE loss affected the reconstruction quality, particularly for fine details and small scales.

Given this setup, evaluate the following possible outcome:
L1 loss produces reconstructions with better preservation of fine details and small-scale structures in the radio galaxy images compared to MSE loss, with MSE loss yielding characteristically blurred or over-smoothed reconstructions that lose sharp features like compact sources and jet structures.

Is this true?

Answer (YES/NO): NO